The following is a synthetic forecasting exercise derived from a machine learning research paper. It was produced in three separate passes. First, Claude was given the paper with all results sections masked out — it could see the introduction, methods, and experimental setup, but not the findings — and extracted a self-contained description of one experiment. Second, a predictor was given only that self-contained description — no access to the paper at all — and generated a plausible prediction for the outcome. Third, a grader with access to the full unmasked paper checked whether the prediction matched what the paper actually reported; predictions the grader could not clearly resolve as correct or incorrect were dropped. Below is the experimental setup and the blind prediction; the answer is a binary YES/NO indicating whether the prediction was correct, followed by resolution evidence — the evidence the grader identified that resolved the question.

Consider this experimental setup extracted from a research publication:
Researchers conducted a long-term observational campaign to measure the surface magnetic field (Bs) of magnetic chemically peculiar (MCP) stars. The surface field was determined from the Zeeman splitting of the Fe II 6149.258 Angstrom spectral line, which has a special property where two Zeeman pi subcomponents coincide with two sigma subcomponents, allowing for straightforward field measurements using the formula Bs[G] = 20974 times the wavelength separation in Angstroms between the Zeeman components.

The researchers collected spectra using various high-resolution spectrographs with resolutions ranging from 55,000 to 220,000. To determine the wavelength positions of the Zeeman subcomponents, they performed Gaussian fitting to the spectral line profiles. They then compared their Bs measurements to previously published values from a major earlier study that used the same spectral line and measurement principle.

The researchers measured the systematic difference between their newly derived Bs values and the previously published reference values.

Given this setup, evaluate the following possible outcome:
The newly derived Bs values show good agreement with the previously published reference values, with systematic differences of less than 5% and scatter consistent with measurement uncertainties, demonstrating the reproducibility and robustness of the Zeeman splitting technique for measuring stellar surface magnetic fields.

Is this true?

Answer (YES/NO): NO